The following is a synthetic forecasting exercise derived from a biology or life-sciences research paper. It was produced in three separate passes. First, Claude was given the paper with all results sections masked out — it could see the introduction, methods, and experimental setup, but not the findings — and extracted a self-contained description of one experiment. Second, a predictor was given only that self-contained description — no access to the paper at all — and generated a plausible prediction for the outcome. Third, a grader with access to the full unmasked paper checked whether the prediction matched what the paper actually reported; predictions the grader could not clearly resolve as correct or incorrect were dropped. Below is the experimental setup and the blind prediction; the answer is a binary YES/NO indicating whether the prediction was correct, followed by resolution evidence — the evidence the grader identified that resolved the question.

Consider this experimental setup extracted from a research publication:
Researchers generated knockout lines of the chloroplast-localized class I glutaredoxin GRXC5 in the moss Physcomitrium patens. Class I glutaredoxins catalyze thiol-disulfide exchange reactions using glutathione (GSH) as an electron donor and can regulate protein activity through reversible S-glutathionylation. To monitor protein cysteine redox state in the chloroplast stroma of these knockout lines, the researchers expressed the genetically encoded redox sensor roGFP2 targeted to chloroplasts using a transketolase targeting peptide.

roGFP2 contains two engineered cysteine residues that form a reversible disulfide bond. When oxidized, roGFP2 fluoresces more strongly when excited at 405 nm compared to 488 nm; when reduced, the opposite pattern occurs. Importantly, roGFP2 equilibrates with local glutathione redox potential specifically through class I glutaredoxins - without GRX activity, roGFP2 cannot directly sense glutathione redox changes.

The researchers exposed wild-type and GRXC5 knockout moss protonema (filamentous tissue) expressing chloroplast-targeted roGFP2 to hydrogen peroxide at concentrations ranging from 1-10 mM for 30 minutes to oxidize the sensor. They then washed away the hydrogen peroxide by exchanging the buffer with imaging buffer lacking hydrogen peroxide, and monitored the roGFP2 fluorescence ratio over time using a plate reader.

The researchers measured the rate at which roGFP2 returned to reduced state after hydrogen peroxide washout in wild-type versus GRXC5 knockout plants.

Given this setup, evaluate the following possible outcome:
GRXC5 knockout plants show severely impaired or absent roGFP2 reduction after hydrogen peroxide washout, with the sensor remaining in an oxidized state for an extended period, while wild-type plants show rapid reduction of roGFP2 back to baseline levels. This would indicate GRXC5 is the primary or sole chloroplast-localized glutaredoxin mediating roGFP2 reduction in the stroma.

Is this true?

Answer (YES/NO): YES